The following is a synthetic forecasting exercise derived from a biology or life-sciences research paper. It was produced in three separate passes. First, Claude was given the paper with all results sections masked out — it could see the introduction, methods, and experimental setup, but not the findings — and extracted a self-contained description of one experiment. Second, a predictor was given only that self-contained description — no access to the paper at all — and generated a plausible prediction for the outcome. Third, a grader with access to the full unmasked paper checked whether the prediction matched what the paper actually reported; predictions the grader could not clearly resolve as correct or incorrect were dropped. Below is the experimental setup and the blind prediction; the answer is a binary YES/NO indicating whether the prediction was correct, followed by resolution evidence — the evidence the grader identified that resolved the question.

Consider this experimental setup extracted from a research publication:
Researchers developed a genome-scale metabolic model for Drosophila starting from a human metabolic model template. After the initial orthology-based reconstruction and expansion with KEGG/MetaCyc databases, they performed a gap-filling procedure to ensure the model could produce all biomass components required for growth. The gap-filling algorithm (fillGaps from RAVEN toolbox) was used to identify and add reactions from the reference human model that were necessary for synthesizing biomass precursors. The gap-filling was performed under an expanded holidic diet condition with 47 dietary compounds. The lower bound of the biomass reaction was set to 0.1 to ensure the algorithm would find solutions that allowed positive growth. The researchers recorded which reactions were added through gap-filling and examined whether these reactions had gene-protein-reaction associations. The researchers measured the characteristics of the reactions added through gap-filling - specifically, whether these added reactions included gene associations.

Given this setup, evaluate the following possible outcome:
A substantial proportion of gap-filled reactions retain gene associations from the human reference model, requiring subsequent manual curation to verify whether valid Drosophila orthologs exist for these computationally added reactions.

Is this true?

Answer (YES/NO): NO